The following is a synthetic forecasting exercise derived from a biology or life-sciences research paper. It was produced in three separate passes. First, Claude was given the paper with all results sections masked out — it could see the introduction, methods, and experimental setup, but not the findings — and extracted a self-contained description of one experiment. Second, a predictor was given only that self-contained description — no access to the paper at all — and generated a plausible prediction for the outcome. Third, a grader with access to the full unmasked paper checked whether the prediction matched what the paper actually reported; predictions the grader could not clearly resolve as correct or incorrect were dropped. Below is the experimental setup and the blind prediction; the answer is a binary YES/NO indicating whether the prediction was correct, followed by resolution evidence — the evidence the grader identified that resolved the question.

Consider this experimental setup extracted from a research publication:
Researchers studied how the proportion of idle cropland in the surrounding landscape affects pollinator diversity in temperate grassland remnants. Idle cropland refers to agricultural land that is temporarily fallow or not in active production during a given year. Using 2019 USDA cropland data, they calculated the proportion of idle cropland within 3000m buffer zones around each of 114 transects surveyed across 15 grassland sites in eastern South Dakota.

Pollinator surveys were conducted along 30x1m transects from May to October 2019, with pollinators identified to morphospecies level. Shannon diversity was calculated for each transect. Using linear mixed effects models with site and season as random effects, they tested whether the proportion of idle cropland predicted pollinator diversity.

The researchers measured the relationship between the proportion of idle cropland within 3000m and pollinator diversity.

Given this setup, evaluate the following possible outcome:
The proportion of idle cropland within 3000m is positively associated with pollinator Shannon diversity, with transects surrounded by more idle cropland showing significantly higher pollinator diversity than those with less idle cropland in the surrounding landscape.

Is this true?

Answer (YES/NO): NO